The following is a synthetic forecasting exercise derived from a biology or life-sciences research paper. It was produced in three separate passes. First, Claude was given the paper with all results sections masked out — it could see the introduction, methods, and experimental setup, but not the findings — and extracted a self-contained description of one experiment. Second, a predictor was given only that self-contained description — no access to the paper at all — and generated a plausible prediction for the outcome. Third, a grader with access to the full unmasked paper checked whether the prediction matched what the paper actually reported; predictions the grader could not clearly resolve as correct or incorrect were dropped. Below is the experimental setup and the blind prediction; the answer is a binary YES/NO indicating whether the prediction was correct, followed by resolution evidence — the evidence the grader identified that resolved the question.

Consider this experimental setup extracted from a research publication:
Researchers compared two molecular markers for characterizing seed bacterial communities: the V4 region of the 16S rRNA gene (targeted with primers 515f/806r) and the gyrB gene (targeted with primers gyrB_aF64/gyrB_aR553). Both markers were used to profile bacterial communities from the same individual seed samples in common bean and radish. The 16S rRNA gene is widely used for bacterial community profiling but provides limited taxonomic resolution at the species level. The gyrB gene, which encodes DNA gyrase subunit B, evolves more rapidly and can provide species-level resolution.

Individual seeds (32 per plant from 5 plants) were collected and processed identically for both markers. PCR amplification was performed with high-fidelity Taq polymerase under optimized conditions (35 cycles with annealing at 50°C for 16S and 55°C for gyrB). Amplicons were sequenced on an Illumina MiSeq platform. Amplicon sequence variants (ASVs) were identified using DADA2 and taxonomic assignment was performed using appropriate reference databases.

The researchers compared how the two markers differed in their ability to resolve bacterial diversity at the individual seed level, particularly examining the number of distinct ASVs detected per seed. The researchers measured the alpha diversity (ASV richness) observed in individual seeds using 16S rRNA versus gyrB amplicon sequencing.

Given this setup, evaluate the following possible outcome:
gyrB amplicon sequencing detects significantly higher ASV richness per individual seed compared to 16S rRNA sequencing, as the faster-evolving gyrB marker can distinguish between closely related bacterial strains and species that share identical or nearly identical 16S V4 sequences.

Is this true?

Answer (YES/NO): NO